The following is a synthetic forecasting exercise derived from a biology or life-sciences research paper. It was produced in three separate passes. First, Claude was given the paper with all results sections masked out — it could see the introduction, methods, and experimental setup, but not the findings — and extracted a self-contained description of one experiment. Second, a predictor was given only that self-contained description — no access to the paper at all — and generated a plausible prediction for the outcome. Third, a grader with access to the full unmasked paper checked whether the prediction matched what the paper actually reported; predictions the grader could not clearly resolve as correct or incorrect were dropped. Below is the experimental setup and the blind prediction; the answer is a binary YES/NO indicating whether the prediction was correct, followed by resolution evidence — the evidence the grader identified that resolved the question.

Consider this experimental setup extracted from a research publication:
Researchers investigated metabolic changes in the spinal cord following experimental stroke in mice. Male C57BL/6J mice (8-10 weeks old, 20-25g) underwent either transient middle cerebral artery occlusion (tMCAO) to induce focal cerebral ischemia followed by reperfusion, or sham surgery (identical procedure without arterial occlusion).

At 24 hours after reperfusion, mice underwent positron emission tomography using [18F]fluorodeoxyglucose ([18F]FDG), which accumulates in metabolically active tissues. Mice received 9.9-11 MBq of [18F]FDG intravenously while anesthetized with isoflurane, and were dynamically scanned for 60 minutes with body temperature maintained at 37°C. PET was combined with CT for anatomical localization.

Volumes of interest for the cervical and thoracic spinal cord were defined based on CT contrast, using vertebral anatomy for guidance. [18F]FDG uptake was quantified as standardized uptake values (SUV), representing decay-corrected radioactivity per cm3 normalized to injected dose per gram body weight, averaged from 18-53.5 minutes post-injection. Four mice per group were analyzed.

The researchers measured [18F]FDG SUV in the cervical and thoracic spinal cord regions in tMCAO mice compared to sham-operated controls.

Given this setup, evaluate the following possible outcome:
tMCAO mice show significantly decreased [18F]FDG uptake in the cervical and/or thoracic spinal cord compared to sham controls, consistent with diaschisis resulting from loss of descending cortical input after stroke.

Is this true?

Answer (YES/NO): NO